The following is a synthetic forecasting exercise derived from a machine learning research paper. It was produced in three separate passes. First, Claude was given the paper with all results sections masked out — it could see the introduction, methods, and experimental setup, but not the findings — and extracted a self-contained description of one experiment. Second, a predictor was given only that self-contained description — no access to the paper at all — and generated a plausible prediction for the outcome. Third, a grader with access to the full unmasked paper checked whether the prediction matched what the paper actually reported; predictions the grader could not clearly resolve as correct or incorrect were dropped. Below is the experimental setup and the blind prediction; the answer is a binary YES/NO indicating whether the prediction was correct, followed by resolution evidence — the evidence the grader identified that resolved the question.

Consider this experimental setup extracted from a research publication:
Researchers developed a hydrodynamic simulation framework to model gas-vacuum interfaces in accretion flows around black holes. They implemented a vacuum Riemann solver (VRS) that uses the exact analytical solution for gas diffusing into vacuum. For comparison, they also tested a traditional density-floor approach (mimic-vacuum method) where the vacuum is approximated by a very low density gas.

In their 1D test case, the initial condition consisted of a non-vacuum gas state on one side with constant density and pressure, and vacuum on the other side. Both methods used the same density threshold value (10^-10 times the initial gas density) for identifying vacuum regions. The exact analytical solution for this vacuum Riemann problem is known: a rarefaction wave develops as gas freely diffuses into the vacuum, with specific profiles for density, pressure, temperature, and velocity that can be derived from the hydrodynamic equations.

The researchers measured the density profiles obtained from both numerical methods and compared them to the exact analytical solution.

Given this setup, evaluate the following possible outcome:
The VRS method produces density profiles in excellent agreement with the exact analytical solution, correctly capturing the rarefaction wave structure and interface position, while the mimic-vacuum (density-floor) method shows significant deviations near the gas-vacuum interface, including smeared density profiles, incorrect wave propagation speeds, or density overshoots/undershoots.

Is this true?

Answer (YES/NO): NO